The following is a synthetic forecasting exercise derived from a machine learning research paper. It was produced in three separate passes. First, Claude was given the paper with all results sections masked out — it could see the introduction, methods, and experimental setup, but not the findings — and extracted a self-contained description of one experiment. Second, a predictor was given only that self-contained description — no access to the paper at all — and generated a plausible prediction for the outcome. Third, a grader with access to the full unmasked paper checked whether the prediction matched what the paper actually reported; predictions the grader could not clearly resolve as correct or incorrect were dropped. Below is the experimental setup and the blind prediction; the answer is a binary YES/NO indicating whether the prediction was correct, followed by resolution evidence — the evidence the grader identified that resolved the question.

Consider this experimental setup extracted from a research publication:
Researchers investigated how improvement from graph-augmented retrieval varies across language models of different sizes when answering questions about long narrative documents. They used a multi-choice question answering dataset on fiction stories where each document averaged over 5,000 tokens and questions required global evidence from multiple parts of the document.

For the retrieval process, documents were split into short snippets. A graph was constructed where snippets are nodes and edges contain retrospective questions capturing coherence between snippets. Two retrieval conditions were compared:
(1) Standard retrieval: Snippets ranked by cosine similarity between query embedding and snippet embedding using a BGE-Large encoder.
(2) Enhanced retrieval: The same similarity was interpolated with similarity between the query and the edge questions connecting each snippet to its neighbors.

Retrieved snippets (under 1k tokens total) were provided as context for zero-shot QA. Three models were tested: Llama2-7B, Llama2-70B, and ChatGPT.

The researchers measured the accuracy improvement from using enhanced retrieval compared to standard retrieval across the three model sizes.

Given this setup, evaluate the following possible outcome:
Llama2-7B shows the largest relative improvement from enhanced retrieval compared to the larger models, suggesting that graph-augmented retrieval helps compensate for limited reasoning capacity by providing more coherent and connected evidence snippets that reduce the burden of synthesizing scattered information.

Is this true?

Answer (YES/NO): YES